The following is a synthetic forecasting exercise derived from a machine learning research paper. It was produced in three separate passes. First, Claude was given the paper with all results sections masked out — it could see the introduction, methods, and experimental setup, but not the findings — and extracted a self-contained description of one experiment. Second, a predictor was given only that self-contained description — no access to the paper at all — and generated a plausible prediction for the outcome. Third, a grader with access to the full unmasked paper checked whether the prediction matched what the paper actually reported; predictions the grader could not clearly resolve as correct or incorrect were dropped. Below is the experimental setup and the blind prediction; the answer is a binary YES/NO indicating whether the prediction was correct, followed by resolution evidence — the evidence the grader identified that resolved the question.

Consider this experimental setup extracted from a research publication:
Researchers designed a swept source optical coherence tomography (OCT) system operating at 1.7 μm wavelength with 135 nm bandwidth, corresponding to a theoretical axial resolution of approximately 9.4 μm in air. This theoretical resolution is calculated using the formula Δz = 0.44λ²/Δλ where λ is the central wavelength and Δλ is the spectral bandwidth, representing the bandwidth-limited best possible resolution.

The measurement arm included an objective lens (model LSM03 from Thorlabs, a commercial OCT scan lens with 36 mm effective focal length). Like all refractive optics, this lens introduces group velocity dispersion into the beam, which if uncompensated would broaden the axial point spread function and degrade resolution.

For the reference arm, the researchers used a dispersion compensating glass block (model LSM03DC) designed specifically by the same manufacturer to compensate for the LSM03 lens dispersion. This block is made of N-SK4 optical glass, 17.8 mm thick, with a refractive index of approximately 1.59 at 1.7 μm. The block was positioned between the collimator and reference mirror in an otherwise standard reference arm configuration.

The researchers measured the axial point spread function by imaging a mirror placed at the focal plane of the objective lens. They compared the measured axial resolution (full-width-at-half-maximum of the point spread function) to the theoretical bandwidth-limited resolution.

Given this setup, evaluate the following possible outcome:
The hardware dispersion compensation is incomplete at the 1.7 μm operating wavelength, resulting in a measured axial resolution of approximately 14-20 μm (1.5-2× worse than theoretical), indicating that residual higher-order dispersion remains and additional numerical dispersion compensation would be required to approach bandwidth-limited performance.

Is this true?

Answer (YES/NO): NO